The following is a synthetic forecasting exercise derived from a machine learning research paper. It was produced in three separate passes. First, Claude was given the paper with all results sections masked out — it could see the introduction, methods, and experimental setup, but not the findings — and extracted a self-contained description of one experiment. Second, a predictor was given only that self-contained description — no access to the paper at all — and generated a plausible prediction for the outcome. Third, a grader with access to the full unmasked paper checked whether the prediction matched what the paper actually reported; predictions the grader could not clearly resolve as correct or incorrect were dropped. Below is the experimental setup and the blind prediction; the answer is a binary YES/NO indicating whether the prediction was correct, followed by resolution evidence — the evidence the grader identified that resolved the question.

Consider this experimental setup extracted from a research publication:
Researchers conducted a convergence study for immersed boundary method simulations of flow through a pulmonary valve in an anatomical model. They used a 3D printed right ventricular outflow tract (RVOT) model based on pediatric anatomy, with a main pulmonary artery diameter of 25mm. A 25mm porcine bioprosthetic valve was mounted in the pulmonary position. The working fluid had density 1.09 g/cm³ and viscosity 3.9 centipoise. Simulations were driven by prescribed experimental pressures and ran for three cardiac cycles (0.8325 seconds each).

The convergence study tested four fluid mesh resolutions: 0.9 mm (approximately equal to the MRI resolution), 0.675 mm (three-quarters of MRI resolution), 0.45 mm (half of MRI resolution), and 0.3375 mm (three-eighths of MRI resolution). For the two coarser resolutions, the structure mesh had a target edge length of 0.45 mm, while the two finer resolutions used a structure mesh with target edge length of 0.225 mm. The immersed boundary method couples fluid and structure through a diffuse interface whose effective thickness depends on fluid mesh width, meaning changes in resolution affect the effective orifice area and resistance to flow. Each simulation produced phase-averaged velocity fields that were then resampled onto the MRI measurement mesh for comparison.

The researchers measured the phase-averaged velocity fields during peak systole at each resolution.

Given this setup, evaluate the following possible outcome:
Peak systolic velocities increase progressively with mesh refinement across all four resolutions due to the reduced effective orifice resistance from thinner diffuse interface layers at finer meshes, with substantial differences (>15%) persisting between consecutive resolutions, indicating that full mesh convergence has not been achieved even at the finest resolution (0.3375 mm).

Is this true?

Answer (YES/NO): NO